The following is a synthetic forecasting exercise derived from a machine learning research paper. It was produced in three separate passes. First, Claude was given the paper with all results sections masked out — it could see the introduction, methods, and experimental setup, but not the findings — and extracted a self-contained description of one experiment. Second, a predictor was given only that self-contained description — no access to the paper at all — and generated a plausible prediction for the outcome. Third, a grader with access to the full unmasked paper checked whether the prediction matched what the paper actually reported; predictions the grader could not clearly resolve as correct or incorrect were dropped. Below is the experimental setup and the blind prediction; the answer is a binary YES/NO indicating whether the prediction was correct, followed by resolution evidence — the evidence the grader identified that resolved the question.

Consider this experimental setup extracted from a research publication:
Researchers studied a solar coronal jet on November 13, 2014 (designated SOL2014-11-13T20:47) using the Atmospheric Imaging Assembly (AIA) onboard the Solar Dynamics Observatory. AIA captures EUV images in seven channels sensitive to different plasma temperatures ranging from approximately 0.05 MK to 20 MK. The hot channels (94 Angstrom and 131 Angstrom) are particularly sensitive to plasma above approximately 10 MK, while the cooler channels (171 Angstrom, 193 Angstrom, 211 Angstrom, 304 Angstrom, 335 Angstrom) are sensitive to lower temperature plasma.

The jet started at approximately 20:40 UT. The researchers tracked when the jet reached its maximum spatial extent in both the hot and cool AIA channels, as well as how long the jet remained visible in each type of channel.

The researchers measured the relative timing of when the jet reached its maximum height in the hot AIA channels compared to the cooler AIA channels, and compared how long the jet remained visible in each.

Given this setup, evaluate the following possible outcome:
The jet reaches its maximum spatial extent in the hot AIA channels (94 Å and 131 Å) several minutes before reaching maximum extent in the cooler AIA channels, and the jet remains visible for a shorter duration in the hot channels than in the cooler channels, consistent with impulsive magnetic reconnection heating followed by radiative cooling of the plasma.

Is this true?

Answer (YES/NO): NO